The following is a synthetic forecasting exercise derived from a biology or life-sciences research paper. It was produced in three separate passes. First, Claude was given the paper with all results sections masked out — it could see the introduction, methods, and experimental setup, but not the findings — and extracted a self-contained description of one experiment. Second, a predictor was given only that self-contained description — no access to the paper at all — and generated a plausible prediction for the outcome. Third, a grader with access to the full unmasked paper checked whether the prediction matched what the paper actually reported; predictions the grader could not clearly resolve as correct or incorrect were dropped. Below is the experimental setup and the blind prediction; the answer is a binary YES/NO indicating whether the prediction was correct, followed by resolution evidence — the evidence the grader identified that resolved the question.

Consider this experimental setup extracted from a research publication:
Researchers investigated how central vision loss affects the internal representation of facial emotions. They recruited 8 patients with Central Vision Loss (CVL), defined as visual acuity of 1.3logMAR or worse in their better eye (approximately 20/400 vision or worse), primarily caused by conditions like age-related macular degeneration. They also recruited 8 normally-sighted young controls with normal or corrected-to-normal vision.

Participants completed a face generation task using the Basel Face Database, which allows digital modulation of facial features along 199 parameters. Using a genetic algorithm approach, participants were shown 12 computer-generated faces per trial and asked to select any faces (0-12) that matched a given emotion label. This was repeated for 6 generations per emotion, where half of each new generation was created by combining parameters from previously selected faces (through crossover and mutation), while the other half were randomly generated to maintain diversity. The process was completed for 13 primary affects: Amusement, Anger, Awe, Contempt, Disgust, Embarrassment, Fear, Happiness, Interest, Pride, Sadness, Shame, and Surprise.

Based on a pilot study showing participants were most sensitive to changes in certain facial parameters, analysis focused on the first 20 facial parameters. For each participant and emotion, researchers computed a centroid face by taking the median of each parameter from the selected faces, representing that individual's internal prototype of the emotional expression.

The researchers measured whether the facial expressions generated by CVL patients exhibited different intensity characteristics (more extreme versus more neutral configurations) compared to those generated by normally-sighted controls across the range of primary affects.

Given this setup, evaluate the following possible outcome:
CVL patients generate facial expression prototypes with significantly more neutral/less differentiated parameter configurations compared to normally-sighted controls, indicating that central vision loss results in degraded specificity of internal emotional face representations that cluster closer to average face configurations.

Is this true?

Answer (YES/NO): YES